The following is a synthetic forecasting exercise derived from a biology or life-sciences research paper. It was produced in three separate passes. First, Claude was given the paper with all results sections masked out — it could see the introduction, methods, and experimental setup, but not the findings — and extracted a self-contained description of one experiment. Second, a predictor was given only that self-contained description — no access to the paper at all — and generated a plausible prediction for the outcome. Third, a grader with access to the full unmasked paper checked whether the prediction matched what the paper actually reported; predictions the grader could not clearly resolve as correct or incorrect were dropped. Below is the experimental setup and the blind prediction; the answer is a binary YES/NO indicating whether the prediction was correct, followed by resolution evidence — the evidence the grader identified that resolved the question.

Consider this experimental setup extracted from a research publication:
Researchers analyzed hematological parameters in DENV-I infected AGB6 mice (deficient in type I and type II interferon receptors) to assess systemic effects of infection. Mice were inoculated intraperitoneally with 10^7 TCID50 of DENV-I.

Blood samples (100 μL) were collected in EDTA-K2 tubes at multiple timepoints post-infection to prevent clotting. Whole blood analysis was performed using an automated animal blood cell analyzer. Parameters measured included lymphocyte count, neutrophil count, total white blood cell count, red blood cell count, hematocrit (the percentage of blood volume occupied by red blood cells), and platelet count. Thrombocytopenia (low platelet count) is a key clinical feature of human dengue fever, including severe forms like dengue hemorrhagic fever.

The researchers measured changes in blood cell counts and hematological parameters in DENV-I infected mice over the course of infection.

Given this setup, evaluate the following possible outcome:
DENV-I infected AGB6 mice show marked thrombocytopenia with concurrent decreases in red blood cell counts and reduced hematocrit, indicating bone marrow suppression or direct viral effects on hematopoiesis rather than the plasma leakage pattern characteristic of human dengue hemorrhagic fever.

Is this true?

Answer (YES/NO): NO